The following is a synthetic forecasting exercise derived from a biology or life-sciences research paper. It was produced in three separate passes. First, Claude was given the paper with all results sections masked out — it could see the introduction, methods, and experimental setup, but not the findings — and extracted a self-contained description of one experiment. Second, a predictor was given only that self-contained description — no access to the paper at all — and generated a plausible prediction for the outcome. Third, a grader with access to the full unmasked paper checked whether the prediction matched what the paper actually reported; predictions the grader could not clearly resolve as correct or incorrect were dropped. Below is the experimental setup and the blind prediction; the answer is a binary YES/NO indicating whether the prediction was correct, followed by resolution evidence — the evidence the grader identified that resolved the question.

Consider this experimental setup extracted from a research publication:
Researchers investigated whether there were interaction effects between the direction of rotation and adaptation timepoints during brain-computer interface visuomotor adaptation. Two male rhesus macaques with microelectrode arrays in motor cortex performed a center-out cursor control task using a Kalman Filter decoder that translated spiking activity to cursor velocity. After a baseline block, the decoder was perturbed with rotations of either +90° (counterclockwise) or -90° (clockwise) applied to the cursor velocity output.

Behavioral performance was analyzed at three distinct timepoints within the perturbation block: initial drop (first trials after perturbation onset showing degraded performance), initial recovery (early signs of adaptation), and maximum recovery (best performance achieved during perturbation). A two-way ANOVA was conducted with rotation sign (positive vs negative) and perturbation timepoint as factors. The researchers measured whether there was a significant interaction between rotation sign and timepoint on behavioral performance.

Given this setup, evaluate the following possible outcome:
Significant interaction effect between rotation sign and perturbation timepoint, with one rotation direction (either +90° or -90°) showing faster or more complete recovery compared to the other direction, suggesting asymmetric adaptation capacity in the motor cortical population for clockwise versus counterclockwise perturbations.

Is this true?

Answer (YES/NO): NO